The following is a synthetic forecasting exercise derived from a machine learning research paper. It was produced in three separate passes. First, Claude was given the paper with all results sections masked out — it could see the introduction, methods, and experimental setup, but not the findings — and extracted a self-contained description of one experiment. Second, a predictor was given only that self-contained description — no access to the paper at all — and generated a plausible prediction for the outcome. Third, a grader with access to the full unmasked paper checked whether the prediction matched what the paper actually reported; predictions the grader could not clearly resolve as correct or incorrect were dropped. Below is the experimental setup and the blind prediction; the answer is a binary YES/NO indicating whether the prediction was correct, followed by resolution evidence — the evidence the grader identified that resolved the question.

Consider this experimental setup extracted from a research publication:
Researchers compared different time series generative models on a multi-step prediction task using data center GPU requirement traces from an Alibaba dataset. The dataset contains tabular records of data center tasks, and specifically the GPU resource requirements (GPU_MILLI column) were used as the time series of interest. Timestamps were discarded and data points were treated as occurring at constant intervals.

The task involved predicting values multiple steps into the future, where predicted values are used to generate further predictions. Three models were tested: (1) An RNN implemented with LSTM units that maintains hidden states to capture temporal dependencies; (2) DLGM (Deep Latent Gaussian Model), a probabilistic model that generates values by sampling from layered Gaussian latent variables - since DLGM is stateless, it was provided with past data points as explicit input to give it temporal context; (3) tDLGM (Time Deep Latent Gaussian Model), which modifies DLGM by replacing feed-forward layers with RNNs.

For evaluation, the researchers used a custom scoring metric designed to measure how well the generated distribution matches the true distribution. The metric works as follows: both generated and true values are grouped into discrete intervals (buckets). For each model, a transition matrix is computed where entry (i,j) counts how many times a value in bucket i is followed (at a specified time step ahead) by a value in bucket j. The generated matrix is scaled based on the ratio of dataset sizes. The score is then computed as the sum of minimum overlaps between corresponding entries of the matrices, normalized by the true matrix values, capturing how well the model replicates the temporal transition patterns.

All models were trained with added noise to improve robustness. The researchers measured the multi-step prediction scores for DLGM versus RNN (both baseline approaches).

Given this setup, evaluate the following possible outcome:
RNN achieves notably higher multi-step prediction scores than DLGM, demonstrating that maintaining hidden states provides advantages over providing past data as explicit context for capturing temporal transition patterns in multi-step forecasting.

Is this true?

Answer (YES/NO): NO